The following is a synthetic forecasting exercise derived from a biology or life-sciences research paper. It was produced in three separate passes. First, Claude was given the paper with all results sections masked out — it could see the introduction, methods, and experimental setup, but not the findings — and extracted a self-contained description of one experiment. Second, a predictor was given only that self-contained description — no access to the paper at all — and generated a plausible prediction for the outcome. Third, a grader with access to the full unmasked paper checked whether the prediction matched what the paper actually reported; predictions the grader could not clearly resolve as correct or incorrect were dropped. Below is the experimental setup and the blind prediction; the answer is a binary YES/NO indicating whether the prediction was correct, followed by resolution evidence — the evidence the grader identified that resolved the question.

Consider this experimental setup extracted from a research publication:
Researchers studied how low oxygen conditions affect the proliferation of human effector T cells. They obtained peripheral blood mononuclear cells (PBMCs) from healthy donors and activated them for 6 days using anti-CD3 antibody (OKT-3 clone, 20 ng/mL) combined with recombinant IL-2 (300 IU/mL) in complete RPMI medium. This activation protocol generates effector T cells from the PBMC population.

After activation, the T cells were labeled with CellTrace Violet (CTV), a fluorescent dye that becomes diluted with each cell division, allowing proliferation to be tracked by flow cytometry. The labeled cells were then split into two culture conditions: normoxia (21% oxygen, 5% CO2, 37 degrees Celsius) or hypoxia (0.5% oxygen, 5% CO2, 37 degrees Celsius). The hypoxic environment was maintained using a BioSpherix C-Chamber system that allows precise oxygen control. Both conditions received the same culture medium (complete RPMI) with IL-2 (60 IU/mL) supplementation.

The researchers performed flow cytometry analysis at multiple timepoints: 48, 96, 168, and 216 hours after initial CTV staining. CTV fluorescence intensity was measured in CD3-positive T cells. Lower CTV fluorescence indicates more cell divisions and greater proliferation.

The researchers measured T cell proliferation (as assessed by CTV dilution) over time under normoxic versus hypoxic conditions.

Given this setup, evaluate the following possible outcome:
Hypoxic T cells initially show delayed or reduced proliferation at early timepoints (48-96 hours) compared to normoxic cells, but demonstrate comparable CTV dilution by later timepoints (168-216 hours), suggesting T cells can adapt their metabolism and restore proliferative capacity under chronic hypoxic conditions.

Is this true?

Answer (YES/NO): NO